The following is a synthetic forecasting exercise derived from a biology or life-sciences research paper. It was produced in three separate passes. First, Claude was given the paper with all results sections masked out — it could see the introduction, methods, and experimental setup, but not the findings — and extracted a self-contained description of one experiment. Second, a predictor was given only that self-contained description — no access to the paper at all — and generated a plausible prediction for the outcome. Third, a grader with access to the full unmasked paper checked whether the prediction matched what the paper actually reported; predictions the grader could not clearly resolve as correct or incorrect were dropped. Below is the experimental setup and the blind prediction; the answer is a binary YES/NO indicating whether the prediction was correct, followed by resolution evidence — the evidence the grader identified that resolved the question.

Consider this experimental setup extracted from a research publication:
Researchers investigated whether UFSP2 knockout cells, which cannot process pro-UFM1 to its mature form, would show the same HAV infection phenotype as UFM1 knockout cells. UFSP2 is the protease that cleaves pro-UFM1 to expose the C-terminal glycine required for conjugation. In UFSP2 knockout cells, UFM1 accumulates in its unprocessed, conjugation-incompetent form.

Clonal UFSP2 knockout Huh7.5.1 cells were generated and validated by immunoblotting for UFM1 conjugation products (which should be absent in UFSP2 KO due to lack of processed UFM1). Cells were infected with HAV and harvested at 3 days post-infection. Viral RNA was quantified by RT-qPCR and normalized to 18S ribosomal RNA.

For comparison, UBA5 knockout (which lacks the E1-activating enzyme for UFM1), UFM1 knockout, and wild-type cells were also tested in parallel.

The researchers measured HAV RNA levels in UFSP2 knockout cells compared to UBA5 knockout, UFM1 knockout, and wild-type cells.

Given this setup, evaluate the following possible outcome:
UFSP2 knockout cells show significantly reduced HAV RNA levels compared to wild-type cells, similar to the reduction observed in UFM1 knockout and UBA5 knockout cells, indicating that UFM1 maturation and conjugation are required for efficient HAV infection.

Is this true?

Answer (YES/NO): YES